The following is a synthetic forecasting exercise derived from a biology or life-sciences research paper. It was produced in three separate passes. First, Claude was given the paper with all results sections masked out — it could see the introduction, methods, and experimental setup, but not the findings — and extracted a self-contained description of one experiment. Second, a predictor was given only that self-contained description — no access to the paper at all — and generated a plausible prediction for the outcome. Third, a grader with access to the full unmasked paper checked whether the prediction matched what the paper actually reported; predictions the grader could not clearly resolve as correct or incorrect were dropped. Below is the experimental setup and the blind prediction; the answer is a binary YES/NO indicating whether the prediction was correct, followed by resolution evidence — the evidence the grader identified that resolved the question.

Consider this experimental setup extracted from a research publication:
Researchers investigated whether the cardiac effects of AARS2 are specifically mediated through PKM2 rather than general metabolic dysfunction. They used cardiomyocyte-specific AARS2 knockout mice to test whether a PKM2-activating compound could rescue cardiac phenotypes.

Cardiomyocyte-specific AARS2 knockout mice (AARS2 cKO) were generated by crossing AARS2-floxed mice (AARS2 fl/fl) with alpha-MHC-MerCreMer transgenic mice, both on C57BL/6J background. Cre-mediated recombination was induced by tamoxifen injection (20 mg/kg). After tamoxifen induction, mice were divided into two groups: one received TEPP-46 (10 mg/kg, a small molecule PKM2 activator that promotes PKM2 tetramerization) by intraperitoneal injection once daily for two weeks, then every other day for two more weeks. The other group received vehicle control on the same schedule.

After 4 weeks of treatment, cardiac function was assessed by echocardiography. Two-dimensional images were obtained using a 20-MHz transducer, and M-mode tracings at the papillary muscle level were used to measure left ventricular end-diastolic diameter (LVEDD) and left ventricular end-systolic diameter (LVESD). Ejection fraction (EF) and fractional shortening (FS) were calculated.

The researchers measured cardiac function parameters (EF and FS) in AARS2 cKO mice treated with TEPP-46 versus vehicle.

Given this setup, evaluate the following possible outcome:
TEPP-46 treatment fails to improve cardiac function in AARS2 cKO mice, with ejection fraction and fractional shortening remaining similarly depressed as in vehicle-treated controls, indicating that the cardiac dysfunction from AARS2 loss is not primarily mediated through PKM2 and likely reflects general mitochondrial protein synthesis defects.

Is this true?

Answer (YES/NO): NO